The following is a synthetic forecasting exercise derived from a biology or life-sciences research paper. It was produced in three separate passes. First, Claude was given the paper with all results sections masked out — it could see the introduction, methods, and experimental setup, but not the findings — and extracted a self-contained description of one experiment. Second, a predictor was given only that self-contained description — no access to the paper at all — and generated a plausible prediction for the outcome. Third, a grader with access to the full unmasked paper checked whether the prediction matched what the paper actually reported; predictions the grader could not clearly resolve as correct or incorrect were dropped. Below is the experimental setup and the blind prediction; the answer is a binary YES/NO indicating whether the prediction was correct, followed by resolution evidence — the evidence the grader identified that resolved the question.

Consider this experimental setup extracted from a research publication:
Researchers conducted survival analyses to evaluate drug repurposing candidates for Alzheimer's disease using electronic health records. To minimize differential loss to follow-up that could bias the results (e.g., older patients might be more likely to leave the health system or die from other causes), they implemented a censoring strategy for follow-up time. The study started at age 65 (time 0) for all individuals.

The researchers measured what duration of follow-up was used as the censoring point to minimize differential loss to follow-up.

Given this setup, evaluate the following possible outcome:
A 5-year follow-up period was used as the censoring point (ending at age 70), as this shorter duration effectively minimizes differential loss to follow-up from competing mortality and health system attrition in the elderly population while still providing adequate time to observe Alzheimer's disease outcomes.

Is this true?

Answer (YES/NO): NO